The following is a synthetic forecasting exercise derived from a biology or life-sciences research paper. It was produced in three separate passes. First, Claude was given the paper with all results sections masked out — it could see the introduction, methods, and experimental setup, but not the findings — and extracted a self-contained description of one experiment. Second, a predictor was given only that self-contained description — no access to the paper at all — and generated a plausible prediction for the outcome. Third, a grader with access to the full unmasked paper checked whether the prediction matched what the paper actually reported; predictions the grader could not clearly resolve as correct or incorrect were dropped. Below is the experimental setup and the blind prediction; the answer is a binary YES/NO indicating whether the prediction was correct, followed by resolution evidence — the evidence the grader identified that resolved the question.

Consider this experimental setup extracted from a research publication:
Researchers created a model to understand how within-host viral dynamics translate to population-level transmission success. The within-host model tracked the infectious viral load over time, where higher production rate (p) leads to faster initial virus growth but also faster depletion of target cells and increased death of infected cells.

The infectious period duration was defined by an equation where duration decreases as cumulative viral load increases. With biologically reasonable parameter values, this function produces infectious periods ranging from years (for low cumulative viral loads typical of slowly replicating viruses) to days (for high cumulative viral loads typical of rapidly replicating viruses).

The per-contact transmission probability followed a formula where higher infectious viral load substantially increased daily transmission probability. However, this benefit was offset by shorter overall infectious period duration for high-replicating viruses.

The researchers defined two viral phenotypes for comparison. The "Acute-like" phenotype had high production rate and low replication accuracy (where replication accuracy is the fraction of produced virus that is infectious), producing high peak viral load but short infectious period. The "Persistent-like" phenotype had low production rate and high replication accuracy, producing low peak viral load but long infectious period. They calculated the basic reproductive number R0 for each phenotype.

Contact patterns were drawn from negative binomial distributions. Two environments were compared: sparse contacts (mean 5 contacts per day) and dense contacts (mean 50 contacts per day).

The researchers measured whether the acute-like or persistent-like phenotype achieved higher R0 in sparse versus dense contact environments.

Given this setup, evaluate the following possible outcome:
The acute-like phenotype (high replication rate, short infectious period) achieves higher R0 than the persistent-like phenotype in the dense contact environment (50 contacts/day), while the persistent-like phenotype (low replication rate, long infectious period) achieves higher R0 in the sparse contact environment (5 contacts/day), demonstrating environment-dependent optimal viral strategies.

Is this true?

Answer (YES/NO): NO